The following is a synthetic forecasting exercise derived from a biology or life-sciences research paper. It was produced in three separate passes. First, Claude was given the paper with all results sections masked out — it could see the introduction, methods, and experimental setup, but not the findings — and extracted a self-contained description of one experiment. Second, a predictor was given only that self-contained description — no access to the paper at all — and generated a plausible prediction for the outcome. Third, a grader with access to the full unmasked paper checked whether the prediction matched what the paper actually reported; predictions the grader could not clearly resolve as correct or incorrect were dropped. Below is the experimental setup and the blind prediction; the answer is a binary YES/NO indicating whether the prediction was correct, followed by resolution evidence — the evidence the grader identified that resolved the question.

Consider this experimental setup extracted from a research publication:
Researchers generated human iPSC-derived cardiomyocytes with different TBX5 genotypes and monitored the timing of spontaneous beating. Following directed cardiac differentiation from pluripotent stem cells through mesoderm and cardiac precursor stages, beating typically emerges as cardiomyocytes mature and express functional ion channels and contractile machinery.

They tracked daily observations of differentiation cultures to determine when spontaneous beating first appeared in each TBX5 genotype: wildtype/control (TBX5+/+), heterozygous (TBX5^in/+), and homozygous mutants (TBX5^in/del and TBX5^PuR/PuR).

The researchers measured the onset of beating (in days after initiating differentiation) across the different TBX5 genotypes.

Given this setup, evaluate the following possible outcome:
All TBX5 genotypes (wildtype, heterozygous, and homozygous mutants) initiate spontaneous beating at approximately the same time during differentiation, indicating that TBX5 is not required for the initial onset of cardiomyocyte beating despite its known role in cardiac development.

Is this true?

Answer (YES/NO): NO